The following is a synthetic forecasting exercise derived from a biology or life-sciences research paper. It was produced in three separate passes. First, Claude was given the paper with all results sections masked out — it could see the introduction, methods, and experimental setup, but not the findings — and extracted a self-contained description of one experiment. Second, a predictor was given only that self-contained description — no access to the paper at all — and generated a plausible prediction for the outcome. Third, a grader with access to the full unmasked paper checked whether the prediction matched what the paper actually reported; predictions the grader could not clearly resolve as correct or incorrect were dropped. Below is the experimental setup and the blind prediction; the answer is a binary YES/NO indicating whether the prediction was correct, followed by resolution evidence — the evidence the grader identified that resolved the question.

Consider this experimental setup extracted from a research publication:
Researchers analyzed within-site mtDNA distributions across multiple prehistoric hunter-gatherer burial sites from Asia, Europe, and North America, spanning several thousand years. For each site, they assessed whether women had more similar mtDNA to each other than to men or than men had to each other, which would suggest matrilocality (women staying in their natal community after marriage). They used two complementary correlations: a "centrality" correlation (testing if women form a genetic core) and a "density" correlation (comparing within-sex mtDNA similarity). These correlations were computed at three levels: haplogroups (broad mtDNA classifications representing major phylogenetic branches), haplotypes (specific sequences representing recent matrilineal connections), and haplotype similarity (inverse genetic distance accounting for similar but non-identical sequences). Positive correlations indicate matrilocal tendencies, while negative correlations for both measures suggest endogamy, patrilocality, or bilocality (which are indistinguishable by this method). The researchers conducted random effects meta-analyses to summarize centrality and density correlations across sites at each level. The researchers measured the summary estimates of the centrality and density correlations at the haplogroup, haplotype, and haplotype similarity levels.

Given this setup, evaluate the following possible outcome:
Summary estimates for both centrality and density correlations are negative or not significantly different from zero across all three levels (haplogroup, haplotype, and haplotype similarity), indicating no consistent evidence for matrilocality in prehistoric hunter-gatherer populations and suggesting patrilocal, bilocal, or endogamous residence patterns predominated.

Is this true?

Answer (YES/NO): NO